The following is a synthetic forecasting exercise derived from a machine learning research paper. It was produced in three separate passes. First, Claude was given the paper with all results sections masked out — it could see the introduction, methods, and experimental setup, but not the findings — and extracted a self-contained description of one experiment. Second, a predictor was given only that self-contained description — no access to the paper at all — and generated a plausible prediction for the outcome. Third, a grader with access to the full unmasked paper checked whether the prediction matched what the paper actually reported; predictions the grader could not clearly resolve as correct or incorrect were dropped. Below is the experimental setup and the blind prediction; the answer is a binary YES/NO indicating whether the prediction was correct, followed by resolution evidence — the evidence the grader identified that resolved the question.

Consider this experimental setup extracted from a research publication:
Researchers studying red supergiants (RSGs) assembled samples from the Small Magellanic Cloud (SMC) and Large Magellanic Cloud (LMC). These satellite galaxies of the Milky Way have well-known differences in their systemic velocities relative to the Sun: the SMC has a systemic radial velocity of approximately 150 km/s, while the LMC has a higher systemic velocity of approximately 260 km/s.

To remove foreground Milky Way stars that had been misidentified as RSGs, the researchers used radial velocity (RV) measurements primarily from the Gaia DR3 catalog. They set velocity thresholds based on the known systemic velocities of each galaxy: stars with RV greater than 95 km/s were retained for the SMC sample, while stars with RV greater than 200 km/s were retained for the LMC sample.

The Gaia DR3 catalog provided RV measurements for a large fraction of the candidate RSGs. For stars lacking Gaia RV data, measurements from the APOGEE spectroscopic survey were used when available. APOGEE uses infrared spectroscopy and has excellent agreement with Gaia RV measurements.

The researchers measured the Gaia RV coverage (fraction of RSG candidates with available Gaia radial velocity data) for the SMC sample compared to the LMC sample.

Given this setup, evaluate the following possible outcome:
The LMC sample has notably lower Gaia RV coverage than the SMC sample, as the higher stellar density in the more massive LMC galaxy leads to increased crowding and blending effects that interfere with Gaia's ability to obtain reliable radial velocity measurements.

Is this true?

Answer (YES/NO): NO